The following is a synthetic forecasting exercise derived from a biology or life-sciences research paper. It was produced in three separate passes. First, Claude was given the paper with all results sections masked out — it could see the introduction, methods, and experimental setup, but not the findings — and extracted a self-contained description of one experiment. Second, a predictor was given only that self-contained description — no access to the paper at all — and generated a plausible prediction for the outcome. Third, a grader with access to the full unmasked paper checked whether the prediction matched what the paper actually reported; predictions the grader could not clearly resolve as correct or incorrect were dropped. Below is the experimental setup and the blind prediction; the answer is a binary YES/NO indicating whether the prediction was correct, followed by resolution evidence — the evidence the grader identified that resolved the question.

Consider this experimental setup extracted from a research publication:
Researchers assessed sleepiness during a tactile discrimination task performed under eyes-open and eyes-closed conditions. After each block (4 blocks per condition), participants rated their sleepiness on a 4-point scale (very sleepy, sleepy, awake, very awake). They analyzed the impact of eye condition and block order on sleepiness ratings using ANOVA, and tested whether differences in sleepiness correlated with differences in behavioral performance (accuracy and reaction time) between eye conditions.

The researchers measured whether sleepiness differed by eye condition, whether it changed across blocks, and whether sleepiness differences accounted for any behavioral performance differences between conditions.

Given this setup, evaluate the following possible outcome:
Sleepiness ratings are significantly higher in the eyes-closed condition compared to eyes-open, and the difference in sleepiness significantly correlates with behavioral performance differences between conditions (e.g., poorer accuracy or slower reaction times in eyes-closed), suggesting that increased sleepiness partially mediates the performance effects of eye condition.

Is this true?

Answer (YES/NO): NO